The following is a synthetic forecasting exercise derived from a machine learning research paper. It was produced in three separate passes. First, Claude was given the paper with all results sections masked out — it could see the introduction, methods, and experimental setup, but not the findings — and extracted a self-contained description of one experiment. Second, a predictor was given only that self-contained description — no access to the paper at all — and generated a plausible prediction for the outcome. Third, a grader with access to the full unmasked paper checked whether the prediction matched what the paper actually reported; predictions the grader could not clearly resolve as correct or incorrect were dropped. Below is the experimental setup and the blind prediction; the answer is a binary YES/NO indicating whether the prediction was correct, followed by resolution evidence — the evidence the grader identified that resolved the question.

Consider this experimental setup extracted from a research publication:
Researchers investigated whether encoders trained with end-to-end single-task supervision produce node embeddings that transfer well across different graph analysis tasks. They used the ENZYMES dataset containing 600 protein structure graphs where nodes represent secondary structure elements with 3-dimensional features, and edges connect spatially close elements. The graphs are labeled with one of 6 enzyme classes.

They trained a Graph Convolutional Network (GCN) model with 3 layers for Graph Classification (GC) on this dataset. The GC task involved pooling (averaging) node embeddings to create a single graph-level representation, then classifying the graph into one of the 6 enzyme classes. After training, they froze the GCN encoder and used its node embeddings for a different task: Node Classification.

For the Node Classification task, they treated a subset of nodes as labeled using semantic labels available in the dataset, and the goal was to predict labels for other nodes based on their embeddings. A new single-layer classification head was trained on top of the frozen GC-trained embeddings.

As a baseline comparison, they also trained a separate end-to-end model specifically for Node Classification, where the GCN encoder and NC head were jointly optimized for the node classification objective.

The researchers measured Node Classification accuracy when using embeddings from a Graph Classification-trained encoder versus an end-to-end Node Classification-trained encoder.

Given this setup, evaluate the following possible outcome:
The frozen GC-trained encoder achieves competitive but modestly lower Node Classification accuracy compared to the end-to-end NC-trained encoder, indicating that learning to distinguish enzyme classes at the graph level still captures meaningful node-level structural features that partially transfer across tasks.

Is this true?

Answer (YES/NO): NO